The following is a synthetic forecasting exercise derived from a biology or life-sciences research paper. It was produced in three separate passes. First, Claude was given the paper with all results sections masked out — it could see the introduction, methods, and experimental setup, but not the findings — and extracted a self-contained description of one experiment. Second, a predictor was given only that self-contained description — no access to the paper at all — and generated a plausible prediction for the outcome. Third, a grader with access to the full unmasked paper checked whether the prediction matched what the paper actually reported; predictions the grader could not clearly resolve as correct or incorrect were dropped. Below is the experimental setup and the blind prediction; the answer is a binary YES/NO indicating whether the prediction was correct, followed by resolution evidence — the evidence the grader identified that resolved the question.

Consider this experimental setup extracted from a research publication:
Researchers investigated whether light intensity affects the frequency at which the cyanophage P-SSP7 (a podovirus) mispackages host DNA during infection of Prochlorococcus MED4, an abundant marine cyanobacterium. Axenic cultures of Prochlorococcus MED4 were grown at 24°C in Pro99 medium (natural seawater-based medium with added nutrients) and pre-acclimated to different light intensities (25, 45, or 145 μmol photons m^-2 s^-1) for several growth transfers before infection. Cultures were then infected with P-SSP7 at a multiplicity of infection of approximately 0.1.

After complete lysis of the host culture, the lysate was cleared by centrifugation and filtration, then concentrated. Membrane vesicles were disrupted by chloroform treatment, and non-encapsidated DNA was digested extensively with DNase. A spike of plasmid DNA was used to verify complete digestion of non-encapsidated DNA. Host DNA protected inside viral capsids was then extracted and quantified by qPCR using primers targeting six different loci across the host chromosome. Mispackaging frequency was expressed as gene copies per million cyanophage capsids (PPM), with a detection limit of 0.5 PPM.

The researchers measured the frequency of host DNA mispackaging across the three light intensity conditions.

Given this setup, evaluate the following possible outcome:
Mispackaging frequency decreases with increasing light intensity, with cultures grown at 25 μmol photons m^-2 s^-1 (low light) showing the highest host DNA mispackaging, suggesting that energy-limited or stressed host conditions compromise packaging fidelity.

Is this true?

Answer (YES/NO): NO